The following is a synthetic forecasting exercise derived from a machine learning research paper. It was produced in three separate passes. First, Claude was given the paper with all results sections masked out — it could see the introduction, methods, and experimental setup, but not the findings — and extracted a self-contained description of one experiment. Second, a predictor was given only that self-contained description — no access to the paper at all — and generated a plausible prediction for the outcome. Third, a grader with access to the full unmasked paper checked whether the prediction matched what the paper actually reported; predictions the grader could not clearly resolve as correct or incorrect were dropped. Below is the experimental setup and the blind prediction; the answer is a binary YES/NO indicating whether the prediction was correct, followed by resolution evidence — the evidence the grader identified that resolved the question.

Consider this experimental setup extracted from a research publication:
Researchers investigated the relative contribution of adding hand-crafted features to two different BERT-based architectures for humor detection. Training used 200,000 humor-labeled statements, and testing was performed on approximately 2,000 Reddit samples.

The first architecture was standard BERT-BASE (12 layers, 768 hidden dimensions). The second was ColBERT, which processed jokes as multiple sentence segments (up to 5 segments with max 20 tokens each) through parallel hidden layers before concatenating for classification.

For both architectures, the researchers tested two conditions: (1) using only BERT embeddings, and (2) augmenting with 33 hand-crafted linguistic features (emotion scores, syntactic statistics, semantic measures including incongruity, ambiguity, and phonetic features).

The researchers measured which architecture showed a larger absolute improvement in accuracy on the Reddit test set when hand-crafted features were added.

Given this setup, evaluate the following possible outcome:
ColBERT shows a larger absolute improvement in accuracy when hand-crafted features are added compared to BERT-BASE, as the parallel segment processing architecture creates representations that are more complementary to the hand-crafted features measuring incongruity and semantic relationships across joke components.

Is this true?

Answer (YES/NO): YES